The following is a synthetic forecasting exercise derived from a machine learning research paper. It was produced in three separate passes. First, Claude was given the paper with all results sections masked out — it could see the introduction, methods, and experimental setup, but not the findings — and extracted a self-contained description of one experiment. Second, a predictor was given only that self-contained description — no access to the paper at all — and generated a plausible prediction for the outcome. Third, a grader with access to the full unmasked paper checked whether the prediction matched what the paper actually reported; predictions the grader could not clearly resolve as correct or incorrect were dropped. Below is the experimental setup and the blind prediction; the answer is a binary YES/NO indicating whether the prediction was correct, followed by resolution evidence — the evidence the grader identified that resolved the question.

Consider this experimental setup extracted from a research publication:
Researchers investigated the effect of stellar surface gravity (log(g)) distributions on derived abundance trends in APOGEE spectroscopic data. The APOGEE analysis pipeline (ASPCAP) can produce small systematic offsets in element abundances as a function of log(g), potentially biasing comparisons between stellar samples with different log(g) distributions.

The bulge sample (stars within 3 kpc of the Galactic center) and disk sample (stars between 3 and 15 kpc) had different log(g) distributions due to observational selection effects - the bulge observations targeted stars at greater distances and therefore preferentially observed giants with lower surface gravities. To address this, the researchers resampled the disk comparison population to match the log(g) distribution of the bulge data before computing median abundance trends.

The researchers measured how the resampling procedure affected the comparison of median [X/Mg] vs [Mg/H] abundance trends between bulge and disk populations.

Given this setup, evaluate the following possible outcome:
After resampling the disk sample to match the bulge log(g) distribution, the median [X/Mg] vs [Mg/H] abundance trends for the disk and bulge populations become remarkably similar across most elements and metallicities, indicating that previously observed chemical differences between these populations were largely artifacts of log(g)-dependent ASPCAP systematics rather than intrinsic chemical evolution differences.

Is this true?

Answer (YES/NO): YES